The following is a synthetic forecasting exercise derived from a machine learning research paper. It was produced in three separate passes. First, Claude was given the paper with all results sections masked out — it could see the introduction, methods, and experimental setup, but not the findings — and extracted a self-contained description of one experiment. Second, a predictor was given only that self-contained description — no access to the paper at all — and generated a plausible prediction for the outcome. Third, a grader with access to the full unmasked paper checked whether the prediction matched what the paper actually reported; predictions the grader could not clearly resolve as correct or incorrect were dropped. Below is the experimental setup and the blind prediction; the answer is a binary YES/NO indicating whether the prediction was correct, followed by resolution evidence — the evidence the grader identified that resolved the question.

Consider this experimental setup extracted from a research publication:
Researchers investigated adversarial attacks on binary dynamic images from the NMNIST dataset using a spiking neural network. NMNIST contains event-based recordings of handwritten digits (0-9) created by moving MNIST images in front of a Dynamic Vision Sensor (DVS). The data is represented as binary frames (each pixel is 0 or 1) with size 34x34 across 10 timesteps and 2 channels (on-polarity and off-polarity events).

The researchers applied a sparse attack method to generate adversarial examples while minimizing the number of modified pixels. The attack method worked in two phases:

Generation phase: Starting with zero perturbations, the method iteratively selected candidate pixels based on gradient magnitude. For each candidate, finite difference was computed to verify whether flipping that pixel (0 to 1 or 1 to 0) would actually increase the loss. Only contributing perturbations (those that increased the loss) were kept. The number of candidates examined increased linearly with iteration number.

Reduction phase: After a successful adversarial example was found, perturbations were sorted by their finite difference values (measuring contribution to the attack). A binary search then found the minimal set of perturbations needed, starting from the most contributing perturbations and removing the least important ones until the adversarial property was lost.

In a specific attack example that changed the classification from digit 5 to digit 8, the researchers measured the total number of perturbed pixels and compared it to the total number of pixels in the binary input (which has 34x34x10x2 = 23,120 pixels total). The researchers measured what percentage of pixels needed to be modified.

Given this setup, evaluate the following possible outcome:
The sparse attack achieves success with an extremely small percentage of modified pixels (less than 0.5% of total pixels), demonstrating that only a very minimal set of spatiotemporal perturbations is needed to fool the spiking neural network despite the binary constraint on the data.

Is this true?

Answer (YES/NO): NO